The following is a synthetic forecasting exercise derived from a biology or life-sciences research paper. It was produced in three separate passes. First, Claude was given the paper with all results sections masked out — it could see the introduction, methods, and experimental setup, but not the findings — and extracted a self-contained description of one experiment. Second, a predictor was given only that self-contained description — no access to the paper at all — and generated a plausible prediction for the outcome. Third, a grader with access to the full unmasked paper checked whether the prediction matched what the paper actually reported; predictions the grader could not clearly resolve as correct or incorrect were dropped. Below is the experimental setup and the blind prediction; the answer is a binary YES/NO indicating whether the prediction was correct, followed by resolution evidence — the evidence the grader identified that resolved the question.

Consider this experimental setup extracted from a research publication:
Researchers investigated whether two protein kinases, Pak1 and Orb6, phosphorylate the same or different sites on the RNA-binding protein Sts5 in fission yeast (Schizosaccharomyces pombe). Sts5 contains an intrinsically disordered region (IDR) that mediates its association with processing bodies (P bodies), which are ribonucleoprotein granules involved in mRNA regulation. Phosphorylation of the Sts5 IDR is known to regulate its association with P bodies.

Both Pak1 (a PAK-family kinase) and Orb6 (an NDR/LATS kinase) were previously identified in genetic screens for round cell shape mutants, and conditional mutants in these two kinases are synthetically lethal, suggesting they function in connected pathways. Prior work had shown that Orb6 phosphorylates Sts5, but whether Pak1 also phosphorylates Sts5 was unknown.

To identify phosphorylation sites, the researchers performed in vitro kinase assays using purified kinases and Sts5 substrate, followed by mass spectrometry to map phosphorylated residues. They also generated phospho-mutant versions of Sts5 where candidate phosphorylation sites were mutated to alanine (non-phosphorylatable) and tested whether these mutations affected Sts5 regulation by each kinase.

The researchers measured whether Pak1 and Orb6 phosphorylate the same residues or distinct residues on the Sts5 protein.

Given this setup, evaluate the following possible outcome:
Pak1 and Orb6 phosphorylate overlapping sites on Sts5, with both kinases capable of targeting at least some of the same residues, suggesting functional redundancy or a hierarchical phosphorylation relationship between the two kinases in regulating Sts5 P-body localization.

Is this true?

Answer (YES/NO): NO